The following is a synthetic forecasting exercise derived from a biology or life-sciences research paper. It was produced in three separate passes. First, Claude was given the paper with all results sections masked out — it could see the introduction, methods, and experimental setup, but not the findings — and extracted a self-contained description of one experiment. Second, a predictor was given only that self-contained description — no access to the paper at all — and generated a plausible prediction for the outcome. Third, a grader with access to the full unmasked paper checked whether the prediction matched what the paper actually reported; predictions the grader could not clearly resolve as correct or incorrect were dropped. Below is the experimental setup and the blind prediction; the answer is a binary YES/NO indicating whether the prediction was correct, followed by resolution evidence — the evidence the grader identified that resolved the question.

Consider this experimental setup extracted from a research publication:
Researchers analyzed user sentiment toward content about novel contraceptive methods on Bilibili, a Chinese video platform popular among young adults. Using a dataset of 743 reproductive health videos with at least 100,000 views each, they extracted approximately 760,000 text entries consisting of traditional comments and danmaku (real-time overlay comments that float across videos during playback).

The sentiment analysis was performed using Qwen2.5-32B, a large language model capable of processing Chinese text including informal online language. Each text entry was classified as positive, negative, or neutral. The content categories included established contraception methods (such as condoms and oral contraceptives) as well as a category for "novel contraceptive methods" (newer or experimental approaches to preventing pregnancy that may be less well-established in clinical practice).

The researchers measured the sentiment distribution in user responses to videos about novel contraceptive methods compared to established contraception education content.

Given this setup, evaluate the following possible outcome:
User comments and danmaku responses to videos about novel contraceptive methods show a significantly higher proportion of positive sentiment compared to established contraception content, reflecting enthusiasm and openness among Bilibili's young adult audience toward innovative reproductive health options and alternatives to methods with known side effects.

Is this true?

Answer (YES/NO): NO